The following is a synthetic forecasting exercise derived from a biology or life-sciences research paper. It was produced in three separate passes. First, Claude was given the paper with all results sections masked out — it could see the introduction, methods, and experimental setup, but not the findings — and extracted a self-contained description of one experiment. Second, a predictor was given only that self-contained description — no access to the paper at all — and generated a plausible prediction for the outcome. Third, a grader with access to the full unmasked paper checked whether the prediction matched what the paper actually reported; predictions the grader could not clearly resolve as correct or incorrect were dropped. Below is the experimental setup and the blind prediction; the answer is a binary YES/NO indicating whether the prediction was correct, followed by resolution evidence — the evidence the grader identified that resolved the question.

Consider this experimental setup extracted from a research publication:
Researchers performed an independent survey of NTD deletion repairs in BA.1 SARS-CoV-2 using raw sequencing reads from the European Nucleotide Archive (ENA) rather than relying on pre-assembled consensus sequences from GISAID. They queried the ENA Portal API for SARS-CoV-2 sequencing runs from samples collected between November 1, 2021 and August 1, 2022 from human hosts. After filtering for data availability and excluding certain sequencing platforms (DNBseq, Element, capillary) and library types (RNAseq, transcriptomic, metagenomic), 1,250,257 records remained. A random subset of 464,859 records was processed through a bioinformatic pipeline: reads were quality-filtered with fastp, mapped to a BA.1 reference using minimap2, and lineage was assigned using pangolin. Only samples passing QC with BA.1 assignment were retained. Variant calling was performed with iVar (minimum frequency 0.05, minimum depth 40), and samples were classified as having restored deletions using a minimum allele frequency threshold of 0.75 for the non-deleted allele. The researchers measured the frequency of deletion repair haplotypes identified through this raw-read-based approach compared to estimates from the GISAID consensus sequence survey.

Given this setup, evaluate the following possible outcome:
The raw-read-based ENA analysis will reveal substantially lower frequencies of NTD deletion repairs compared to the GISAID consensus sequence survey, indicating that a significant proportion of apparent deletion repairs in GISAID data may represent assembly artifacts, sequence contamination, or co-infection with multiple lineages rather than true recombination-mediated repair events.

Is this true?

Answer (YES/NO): YES